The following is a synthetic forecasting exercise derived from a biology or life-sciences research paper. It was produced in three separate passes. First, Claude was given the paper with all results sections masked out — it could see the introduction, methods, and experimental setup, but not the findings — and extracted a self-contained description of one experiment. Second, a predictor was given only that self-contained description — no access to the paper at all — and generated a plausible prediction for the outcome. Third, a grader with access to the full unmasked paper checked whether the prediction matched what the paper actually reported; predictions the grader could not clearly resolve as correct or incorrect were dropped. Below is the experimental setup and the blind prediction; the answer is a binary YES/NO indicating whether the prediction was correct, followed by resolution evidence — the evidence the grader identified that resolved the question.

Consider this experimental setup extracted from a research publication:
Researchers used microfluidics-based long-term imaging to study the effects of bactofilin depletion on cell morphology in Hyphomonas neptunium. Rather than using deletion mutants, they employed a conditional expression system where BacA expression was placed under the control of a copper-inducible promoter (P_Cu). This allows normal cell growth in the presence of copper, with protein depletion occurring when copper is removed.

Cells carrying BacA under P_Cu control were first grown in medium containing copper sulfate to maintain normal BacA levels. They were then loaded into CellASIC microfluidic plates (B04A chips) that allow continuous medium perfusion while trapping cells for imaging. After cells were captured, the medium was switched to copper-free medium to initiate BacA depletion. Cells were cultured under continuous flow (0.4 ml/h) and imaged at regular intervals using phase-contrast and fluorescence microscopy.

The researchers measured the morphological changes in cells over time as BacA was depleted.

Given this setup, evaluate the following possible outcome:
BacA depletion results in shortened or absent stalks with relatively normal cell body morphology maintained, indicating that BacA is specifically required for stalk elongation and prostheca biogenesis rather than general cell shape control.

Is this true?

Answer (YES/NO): NO